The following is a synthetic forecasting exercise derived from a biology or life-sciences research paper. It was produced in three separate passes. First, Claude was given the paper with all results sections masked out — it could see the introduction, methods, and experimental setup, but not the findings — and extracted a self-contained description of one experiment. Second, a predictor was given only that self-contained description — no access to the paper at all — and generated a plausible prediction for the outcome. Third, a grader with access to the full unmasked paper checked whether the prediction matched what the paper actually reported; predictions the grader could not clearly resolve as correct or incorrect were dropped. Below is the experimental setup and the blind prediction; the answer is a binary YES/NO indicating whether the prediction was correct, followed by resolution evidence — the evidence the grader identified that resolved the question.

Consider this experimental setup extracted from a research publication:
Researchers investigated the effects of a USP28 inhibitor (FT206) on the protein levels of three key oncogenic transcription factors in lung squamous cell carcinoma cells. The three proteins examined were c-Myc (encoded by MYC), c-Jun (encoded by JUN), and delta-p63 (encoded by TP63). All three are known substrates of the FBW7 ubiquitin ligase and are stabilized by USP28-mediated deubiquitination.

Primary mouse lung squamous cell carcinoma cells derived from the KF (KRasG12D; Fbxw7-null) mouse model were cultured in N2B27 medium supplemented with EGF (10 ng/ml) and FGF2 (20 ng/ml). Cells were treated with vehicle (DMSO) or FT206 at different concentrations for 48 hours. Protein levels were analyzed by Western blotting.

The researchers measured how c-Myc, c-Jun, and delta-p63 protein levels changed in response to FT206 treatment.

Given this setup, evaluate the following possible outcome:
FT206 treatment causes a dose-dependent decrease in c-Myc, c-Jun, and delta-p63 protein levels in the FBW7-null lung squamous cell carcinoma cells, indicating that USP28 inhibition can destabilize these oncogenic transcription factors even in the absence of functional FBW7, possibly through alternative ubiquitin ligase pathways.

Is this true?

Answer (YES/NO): YES